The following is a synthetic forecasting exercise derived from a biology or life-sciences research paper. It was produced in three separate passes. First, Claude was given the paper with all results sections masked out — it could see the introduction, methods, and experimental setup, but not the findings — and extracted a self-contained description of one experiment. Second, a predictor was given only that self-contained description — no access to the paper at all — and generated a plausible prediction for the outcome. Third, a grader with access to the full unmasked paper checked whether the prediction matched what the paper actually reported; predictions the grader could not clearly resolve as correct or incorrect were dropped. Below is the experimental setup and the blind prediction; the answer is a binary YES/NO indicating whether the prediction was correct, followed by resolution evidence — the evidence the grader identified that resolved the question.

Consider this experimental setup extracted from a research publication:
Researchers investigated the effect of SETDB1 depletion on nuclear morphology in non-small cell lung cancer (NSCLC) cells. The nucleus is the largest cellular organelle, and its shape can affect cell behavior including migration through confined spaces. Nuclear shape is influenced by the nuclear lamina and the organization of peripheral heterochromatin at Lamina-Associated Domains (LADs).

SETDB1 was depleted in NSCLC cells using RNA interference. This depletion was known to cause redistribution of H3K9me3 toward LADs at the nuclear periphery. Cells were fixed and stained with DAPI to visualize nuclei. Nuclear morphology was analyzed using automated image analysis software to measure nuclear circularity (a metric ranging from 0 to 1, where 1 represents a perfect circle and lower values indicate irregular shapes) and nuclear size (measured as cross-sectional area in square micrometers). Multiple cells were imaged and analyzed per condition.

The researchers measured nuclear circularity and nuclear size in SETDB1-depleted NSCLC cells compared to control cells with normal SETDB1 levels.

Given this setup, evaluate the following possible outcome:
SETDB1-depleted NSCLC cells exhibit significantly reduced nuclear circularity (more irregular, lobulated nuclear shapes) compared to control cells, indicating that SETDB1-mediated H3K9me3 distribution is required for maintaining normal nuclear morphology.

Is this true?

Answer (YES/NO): NO